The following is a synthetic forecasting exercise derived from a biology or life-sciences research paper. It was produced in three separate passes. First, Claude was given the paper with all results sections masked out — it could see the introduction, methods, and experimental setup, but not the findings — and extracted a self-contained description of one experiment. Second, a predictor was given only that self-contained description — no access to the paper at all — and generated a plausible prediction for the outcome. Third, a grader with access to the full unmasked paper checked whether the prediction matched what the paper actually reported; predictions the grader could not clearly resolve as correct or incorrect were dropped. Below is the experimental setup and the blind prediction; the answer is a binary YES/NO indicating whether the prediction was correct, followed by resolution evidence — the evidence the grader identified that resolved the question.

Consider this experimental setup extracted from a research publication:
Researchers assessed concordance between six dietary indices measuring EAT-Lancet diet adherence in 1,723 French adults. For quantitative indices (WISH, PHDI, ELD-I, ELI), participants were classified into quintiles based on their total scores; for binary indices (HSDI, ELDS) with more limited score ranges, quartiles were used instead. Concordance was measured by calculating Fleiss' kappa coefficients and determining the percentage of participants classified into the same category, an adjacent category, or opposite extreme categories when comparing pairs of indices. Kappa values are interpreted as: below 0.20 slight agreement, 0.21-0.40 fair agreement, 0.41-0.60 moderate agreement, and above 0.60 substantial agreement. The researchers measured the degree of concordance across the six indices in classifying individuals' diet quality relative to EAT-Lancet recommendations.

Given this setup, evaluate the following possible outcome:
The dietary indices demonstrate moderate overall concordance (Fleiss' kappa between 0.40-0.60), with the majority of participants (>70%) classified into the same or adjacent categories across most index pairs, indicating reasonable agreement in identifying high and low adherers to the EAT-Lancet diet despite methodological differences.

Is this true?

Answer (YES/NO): NO